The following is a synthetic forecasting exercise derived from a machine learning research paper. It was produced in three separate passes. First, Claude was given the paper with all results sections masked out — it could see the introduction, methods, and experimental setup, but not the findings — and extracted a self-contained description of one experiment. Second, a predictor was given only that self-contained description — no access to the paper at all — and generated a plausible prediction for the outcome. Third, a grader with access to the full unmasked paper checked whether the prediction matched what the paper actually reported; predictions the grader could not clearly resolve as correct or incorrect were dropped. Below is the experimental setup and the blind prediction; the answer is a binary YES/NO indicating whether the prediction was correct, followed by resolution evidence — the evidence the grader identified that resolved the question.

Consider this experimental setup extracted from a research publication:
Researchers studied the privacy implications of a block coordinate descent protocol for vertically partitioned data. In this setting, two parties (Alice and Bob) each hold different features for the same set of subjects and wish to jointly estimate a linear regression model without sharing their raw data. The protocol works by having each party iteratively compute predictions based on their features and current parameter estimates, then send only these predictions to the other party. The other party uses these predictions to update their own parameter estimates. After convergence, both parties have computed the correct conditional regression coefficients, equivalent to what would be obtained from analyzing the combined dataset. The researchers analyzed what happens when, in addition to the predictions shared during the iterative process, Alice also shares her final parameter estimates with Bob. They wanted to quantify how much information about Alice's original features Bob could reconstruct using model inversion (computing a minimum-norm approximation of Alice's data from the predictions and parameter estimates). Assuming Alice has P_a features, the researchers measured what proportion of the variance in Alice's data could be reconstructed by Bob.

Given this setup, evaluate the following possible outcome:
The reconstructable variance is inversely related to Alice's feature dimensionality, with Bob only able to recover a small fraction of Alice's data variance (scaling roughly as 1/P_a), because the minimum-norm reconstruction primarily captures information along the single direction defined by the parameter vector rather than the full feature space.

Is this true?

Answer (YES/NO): YES